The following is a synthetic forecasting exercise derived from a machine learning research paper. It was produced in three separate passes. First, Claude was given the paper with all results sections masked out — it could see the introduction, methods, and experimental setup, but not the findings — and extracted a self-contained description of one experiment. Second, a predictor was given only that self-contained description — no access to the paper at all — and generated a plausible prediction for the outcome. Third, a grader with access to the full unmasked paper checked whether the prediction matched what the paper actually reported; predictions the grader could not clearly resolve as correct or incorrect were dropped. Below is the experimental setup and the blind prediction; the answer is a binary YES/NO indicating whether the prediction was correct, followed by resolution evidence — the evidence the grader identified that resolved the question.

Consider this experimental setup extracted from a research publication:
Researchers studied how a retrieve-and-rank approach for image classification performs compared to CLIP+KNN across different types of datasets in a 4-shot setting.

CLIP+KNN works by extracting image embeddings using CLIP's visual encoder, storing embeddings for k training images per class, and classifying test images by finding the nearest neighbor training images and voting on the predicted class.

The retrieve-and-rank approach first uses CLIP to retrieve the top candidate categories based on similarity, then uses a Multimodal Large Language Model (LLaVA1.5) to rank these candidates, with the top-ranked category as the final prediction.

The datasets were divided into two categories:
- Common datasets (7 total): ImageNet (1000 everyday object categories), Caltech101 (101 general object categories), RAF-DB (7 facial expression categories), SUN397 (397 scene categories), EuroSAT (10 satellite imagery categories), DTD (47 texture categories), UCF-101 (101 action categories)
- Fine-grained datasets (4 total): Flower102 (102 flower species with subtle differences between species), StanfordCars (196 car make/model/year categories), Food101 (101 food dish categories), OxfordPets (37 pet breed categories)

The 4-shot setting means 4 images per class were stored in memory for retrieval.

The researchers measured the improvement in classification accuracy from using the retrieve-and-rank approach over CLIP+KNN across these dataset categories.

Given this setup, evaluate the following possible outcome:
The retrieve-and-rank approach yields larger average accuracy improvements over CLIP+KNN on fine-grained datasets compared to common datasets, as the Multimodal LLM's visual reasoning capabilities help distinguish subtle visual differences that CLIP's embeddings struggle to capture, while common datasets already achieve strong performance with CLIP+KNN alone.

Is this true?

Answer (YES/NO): NO